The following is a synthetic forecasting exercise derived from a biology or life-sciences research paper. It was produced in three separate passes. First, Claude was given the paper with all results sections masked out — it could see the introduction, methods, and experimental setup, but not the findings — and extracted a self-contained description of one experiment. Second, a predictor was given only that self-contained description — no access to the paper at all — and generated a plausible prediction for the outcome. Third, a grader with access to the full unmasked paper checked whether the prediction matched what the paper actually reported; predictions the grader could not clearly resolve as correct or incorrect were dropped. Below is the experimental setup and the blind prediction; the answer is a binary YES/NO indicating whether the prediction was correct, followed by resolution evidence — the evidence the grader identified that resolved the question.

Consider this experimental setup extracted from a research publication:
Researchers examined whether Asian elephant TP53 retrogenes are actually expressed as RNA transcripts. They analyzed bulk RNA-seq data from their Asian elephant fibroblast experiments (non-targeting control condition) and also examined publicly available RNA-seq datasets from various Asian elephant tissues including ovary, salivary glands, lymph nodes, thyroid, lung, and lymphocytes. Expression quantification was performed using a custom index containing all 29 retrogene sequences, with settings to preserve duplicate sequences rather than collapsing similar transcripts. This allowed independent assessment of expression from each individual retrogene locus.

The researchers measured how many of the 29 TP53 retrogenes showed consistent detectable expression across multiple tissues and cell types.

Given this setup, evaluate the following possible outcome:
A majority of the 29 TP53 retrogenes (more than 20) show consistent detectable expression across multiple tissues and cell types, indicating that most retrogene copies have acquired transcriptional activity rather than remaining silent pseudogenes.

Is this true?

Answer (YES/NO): NO